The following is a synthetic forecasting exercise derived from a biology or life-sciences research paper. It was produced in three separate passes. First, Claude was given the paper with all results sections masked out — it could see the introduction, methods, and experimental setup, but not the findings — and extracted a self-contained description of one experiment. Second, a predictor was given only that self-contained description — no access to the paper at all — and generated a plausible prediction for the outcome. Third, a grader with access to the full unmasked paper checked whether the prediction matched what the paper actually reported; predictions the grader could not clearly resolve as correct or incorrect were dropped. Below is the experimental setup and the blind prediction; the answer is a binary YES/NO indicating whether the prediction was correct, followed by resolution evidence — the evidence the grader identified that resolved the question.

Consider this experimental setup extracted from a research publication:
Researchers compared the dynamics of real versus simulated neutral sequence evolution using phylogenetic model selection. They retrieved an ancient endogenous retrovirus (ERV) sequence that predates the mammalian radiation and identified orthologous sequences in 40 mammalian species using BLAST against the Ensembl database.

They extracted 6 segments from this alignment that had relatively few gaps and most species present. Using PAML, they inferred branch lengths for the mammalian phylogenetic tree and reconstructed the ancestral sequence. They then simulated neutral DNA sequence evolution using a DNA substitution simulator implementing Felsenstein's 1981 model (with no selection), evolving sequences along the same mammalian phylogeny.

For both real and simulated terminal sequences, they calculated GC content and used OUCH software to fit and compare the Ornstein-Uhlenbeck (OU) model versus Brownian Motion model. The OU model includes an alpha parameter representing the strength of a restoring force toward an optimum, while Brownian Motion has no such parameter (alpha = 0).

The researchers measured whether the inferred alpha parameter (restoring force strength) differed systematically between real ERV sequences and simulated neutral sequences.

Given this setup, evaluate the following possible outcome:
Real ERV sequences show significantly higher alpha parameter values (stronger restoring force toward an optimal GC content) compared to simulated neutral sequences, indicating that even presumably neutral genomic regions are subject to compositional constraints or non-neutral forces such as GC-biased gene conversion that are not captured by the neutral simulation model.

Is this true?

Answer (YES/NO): NO